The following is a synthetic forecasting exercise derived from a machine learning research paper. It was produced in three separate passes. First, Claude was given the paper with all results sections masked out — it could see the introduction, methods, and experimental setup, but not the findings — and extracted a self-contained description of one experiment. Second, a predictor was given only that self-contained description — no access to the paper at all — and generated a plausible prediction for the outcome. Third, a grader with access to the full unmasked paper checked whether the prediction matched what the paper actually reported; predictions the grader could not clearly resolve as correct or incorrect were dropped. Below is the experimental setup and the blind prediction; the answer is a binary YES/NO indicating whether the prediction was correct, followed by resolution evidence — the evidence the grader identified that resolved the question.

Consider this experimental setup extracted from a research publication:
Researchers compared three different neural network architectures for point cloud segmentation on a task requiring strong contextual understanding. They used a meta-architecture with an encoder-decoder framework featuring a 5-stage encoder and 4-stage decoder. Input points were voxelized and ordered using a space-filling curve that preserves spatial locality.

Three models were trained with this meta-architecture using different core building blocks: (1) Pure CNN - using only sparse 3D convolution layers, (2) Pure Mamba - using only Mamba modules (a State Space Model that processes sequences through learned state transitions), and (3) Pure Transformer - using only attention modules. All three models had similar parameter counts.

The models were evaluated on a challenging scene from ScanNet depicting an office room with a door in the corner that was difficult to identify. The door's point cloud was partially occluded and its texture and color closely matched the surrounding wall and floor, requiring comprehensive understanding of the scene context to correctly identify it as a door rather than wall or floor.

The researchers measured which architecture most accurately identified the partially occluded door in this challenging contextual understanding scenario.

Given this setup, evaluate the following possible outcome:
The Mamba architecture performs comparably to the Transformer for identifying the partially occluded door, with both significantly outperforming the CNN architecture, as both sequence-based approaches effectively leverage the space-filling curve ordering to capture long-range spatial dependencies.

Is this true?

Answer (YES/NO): NO